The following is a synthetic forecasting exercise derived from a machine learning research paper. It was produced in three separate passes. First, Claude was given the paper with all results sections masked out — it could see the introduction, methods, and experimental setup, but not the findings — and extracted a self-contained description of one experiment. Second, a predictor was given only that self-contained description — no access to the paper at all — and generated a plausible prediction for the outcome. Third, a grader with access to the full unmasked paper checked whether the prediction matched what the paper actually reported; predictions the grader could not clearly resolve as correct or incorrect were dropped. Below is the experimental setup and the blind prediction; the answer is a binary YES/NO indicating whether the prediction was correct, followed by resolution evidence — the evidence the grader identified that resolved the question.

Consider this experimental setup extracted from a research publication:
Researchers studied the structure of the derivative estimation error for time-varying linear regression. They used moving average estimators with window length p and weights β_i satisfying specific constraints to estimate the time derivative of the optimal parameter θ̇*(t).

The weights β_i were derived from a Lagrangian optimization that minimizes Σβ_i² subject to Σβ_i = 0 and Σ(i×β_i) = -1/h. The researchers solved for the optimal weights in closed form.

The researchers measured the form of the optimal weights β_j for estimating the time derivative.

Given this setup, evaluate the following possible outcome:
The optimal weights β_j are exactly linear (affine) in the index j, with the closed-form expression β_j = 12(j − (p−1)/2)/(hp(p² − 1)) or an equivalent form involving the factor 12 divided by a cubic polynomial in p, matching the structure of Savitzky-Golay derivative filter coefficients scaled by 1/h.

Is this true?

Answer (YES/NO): NO